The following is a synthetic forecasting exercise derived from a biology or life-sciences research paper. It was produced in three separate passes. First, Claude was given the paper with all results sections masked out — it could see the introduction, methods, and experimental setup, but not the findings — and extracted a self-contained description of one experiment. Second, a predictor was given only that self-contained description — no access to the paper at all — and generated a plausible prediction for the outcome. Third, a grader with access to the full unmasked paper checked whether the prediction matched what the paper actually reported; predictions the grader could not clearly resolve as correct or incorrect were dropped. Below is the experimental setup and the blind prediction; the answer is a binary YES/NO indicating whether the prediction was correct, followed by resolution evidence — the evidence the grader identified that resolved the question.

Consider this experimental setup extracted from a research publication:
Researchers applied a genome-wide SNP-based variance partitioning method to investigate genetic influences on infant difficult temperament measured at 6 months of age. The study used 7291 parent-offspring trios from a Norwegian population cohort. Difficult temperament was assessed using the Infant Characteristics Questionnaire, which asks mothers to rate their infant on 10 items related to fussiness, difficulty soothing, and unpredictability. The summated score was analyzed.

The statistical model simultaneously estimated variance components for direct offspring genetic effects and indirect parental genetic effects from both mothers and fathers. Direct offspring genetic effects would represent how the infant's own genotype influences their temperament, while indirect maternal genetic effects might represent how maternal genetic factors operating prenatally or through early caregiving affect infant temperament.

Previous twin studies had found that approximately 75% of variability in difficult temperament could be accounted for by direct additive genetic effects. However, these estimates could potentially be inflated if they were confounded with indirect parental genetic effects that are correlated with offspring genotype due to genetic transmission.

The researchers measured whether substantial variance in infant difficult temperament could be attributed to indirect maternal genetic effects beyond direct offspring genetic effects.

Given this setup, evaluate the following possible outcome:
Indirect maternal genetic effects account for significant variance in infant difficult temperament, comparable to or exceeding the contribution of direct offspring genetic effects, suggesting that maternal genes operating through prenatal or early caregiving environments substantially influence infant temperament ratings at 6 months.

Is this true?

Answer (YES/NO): NO